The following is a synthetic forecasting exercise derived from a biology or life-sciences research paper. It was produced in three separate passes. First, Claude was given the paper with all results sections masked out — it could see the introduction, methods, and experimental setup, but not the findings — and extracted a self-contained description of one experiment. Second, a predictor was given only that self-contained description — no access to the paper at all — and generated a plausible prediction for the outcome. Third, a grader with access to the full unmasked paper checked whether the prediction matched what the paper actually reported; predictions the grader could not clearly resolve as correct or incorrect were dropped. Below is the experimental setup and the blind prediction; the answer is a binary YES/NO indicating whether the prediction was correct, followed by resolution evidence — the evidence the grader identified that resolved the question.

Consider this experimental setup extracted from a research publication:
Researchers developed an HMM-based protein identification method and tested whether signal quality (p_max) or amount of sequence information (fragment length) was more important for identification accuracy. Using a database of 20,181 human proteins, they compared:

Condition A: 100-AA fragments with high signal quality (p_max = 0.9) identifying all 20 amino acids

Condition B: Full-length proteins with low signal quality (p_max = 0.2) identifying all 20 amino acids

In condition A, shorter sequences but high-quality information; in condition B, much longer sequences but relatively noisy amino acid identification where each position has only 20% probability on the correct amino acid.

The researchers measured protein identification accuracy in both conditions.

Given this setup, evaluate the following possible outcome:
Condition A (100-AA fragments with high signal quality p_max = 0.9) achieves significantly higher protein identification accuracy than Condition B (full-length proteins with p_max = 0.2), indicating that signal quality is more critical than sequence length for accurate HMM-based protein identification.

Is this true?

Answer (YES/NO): NO